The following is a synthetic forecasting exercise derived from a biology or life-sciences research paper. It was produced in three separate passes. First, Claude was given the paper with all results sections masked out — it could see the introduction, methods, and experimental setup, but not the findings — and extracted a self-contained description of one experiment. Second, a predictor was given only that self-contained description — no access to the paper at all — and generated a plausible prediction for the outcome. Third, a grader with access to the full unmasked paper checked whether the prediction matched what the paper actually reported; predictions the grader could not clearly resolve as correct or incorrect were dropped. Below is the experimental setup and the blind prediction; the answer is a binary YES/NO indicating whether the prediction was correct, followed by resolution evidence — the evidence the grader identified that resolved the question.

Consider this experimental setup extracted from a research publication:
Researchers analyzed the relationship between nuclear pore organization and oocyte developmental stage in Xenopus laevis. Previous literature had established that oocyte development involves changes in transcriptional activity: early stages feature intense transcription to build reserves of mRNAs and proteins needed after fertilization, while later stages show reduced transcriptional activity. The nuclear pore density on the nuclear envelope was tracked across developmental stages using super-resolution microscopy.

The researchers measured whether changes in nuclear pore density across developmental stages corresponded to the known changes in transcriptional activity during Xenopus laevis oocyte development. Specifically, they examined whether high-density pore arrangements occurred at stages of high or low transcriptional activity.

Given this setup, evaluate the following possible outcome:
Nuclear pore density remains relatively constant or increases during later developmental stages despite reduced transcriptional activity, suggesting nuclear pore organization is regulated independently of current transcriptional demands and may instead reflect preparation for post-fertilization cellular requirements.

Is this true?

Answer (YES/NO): NO